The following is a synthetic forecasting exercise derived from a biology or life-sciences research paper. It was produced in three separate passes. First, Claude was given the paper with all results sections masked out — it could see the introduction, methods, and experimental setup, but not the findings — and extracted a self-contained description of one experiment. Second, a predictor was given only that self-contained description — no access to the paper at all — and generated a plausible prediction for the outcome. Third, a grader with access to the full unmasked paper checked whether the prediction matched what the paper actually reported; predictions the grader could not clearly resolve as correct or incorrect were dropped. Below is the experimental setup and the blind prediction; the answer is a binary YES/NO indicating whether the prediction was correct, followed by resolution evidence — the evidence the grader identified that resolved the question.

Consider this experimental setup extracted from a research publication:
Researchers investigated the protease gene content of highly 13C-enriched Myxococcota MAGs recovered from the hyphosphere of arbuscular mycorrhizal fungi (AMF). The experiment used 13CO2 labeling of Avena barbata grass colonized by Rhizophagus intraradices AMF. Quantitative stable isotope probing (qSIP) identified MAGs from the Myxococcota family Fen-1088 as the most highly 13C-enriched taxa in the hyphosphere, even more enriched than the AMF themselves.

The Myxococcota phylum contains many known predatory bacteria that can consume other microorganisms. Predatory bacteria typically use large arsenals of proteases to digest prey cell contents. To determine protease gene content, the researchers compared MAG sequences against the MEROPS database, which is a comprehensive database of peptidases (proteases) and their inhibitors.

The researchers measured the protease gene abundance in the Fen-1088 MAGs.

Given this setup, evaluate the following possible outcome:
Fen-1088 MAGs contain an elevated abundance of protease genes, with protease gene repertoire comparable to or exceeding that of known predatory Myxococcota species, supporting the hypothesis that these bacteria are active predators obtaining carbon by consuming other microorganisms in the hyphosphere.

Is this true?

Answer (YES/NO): NO